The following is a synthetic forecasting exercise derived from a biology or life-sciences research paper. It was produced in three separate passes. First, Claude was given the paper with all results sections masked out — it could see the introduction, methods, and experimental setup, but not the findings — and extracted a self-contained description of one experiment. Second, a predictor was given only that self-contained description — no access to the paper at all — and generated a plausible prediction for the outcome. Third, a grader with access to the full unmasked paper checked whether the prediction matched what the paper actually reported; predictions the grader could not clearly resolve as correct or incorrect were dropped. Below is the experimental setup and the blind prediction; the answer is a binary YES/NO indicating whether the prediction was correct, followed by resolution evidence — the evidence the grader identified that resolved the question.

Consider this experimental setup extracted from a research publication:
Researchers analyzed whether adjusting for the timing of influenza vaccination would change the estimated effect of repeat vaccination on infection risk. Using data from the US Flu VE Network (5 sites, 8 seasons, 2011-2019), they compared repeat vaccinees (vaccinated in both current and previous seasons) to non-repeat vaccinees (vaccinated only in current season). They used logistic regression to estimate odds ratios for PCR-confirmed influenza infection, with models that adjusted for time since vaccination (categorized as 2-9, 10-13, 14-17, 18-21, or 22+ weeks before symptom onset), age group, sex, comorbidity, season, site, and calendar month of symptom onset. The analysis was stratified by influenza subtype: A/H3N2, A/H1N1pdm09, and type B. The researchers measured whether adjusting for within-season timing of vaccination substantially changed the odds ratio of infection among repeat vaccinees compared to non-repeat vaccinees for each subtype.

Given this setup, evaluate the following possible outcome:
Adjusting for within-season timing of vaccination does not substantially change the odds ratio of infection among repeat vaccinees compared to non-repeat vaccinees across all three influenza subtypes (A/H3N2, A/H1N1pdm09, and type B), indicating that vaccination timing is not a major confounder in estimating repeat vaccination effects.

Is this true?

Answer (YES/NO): YES